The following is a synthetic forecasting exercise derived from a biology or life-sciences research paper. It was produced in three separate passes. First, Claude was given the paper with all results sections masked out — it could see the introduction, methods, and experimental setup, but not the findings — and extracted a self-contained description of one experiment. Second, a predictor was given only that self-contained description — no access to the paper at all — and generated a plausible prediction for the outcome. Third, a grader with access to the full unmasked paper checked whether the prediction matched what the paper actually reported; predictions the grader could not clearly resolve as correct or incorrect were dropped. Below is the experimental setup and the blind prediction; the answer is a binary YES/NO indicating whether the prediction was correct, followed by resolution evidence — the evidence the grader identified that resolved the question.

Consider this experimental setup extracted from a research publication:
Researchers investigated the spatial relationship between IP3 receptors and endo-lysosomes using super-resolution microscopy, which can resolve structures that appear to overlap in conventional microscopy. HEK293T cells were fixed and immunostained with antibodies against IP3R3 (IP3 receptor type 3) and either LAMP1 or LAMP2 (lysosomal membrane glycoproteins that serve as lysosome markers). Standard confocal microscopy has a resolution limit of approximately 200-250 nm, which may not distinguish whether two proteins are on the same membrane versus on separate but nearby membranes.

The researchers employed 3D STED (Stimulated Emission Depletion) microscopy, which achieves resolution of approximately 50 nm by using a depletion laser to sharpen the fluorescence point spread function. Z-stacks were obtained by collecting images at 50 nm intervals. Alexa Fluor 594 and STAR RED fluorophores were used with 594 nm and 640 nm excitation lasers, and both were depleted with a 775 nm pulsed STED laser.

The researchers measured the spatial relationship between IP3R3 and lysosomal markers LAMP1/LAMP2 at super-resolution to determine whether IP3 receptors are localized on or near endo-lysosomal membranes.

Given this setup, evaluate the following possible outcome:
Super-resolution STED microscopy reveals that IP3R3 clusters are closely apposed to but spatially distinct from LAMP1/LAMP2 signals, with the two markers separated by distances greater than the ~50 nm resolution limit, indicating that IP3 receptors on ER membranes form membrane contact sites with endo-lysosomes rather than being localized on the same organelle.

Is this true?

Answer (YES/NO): NO